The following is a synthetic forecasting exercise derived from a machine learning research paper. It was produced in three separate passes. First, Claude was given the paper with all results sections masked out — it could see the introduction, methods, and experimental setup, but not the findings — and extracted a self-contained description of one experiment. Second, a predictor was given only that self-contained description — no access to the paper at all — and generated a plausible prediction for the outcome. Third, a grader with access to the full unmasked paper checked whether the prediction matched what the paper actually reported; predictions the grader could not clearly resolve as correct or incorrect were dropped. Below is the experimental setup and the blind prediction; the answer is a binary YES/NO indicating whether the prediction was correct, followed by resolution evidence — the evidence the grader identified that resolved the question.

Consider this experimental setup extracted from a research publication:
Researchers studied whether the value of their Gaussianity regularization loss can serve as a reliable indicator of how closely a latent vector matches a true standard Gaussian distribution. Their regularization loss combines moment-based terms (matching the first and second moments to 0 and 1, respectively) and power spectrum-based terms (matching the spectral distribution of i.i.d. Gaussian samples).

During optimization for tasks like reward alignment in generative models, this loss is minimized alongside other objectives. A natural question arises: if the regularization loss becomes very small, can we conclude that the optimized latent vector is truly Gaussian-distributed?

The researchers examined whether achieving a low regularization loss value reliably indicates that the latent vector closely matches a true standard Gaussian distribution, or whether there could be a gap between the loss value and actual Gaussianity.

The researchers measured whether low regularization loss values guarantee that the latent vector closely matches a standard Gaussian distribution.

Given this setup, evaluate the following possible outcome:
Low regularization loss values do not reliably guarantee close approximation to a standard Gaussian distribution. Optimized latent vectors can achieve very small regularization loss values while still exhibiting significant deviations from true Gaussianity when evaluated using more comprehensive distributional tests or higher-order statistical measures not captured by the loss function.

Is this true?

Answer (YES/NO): YES